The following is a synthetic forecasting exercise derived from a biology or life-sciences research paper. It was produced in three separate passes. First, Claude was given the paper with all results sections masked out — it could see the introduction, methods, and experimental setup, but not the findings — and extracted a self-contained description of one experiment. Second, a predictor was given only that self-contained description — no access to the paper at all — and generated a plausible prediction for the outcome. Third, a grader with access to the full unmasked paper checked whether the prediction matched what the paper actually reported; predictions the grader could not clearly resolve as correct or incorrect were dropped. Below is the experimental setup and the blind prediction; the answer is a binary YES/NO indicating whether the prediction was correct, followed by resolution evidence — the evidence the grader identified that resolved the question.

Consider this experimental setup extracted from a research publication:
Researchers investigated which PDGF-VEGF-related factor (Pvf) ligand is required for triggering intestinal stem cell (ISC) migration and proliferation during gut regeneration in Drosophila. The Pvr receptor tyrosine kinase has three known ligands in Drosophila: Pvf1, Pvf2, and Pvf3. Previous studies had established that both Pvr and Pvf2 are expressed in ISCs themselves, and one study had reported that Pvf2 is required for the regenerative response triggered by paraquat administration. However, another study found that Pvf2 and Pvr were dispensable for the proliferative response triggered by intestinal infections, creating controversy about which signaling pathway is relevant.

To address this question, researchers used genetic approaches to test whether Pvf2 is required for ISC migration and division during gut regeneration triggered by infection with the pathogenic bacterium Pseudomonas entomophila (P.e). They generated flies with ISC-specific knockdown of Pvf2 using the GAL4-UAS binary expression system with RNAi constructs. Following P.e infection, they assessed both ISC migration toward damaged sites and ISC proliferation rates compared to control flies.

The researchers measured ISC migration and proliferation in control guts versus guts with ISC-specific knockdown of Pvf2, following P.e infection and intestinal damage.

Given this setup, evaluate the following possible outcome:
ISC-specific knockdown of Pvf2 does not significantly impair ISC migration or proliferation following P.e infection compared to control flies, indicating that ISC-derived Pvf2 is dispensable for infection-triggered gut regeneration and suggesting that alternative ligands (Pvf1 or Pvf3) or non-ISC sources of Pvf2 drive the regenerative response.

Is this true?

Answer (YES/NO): YES